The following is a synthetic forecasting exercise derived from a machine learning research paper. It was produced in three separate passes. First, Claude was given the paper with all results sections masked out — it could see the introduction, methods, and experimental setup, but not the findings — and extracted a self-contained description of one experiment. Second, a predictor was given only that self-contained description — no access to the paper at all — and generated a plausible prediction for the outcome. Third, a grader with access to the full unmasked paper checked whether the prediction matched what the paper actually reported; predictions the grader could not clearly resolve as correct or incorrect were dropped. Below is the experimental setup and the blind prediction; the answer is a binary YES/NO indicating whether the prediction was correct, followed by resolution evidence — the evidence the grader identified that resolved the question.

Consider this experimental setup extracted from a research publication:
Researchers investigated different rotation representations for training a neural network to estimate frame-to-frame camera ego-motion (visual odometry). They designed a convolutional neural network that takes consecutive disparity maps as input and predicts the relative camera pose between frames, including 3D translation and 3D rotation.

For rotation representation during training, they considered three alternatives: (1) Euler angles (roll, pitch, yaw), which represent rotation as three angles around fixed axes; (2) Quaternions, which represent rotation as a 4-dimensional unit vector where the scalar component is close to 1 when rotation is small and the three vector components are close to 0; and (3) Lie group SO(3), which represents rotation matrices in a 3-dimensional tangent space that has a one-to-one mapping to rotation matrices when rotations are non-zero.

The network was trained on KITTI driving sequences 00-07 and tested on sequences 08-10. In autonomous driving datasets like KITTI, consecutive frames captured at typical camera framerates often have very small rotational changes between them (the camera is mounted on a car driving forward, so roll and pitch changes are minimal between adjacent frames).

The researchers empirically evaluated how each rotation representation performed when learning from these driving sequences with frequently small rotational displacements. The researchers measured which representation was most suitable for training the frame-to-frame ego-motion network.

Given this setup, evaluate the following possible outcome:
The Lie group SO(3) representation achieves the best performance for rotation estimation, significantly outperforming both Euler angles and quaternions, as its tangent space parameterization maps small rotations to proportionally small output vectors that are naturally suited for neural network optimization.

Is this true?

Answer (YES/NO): NO